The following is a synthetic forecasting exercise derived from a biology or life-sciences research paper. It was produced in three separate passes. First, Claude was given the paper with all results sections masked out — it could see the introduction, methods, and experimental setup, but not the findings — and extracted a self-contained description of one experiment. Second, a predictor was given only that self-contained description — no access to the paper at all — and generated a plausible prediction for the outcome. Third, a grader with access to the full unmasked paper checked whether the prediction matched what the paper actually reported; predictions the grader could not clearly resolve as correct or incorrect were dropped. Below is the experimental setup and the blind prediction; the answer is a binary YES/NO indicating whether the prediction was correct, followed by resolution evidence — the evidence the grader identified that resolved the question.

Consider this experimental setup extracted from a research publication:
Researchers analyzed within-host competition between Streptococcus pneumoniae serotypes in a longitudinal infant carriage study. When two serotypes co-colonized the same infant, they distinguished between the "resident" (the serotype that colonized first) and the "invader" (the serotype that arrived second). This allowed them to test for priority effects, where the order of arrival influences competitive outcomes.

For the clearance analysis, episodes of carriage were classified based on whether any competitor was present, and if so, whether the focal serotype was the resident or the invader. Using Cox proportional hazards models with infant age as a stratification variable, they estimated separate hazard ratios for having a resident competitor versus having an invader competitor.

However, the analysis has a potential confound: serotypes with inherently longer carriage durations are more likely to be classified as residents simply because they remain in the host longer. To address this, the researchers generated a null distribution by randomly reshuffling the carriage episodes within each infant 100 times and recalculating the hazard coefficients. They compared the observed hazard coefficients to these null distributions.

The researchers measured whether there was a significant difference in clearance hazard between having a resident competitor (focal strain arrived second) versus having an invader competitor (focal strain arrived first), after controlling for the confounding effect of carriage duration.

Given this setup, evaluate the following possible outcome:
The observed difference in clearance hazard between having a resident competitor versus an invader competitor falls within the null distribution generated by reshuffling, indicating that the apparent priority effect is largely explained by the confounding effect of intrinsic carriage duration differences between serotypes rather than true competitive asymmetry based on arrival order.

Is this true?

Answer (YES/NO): NO